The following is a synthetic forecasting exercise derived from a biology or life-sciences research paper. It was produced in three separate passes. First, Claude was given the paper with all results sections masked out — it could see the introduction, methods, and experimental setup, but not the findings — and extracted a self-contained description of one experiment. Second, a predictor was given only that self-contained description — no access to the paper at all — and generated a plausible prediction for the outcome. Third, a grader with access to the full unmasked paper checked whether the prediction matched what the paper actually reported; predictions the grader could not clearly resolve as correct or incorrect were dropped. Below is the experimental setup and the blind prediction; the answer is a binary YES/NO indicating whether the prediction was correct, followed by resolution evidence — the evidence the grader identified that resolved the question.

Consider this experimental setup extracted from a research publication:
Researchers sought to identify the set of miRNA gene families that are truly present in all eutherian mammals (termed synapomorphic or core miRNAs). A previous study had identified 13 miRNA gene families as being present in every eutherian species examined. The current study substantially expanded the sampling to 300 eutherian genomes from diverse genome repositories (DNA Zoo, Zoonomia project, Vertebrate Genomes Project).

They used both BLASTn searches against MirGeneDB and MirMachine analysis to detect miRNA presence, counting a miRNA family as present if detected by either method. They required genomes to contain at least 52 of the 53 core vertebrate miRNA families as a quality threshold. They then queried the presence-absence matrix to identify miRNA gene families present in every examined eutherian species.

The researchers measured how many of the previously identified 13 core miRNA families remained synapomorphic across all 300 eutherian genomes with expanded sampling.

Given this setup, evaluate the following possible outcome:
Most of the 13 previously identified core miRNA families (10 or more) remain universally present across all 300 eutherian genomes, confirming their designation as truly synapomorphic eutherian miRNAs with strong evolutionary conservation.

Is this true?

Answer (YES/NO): NO